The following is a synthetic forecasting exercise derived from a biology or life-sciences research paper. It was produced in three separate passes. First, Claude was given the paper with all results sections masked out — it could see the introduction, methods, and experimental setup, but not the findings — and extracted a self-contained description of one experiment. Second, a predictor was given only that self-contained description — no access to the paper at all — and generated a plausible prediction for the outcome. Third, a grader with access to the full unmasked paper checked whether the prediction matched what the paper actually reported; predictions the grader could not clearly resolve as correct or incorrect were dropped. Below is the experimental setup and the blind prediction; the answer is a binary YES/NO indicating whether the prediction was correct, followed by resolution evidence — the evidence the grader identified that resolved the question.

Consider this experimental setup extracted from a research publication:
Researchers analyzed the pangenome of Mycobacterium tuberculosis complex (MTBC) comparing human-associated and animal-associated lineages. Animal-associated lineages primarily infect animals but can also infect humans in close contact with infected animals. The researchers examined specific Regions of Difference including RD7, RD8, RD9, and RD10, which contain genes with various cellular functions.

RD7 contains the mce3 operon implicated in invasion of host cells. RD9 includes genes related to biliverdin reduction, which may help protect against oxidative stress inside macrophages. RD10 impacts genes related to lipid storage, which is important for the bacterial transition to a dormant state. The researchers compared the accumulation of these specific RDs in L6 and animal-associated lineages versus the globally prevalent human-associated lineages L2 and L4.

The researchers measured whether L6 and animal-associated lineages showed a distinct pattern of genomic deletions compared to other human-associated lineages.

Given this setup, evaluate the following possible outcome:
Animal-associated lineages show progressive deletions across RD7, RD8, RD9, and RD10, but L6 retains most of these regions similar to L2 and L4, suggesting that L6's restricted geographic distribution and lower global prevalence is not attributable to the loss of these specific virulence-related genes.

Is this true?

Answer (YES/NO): NO